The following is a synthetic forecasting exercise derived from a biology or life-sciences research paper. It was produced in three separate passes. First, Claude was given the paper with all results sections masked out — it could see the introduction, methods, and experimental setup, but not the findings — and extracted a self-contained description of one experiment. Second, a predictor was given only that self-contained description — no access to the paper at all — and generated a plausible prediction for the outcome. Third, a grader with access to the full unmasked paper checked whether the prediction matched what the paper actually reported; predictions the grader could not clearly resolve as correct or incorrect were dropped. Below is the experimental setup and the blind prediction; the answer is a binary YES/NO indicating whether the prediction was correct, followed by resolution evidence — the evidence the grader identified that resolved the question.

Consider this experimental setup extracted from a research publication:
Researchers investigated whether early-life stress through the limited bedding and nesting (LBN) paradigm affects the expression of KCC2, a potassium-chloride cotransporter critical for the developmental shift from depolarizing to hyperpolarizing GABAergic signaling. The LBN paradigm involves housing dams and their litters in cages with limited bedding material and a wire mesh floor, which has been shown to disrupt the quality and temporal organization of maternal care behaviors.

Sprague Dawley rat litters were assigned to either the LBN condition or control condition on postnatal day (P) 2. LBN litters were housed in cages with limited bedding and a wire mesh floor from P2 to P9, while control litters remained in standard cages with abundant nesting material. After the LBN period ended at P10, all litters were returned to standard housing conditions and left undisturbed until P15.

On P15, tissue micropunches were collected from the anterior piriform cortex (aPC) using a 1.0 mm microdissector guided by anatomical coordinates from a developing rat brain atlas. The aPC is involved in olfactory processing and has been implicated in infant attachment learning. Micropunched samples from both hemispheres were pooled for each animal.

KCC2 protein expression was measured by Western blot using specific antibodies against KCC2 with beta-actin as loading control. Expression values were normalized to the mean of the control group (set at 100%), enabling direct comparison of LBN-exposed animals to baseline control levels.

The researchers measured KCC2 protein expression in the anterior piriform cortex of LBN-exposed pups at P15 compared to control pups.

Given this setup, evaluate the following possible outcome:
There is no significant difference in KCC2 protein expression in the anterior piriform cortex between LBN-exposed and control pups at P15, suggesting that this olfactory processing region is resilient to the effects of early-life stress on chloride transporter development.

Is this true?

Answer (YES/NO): NO